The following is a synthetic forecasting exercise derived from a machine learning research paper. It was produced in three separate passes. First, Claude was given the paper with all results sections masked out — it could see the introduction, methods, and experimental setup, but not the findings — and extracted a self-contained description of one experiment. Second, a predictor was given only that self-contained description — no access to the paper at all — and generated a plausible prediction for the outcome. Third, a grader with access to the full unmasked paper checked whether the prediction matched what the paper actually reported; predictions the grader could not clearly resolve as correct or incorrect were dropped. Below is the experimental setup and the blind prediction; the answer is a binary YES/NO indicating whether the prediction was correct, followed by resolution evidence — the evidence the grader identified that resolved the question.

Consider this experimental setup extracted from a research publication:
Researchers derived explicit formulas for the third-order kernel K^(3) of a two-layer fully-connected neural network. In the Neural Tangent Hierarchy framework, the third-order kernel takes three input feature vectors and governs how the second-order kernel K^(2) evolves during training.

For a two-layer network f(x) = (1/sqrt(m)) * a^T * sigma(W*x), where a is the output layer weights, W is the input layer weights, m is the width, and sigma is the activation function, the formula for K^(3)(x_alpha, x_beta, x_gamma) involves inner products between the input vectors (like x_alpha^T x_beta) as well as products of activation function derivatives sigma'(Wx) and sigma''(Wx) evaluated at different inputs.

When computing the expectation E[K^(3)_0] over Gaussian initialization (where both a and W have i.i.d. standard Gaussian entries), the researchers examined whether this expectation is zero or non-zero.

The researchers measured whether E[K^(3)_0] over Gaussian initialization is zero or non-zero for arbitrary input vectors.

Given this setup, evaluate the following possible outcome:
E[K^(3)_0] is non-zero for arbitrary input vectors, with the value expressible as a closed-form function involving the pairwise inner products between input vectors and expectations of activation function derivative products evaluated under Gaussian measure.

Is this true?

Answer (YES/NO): NO